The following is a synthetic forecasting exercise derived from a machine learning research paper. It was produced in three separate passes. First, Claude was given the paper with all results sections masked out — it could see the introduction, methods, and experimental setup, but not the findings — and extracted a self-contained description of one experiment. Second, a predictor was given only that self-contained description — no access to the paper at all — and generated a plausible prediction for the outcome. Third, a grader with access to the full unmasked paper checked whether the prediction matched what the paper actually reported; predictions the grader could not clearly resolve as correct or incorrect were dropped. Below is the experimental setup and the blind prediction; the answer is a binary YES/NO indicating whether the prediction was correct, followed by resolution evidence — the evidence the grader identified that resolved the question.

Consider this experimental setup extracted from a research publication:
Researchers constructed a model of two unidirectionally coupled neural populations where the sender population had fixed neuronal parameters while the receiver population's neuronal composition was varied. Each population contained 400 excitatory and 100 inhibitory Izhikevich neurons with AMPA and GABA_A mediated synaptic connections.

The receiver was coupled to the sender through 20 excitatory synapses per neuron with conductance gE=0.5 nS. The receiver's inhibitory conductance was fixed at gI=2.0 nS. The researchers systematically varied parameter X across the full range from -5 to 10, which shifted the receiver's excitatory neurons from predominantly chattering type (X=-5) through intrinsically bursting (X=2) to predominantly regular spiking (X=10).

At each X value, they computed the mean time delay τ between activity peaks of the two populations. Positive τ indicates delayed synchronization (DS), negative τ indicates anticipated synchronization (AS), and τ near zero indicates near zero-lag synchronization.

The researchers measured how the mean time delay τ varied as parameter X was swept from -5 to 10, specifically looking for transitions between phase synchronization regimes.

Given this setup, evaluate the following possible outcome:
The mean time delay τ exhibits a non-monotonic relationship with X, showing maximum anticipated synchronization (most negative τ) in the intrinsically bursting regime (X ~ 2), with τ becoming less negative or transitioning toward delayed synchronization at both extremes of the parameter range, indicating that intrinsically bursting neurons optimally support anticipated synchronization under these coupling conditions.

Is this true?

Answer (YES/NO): NO